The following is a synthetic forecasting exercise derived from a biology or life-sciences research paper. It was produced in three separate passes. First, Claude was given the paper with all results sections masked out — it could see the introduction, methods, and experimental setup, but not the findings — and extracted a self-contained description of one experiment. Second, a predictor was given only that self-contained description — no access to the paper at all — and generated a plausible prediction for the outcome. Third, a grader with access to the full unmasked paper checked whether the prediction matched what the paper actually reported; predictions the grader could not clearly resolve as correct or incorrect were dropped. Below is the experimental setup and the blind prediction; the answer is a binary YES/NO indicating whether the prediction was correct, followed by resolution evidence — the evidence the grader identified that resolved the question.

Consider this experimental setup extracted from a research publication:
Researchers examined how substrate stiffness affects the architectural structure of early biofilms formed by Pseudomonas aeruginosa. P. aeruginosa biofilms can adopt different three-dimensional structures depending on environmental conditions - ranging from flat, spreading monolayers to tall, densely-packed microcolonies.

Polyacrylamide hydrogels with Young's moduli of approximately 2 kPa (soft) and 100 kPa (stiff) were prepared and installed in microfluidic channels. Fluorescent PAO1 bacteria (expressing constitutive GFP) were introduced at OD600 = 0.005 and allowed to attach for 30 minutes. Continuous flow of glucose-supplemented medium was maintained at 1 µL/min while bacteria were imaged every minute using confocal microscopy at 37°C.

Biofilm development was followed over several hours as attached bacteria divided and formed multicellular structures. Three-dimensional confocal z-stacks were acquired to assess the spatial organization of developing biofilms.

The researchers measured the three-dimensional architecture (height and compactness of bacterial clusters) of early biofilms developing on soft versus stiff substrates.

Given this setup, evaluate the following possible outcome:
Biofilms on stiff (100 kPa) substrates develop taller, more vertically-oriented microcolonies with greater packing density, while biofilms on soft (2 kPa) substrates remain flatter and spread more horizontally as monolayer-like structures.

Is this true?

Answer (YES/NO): NO